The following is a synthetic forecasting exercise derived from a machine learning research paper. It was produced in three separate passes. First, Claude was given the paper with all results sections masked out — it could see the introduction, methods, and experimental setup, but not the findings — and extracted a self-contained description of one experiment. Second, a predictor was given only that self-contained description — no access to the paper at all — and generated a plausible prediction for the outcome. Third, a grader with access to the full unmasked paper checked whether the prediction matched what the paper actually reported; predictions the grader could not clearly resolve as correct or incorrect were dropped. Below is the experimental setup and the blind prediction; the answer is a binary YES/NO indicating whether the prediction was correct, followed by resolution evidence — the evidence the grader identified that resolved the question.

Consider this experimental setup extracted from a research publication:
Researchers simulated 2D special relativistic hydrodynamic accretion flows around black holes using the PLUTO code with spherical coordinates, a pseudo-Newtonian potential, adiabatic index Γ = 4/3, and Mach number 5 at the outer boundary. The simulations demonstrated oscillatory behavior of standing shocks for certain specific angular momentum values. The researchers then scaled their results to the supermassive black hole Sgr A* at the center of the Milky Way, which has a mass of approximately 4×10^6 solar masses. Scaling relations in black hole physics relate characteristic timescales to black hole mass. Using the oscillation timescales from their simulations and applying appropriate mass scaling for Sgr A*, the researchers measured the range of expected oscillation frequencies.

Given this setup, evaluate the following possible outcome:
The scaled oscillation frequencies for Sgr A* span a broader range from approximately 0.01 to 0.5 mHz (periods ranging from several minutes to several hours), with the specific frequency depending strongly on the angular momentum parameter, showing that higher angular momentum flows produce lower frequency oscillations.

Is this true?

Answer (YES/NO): NO